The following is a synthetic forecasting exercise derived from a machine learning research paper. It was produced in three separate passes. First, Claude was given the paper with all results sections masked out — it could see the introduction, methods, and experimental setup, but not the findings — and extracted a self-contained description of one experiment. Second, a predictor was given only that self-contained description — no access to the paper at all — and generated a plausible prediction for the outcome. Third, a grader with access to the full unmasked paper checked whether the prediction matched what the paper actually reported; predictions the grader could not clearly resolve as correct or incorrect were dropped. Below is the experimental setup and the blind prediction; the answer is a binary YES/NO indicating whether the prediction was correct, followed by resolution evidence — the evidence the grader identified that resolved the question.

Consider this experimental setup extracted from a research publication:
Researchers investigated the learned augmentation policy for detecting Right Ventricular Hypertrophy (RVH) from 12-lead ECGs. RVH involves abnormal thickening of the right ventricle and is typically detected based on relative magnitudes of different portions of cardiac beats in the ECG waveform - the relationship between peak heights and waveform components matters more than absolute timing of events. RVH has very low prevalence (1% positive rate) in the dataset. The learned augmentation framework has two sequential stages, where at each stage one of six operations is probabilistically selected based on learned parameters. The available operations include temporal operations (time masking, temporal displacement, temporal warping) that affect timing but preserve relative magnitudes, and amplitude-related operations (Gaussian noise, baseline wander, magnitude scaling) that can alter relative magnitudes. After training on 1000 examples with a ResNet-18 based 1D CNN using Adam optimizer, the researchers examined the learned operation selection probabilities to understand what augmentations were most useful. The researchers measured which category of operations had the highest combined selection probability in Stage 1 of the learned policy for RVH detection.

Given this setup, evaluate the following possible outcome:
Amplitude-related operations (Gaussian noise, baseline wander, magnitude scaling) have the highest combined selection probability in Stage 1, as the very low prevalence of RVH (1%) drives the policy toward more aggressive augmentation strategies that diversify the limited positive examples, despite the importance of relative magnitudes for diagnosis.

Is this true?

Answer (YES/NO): NO